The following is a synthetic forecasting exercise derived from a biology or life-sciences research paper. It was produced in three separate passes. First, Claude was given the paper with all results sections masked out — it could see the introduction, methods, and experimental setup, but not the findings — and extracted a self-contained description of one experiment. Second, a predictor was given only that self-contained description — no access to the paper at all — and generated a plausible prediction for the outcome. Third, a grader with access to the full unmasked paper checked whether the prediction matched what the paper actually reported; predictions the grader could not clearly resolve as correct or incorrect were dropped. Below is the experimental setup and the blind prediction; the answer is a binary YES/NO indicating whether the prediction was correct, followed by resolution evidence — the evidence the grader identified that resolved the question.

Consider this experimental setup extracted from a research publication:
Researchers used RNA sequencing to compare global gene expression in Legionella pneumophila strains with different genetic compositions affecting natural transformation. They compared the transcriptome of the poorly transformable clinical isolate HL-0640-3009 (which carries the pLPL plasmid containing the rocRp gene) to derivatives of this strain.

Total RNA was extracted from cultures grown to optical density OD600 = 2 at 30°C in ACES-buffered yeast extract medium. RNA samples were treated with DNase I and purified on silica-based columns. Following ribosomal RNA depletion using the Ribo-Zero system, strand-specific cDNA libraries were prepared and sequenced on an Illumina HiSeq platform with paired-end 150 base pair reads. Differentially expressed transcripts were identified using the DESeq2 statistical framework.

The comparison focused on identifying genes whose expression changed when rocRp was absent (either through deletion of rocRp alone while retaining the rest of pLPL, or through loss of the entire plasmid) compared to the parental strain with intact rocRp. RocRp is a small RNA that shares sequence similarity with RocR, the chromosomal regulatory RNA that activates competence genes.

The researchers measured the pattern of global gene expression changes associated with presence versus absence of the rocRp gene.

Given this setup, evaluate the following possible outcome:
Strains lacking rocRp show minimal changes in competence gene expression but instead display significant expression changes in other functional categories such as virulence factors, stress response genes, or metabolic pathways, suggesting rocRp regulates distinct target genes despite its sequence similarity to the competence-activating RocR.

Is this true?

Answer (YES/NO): NO